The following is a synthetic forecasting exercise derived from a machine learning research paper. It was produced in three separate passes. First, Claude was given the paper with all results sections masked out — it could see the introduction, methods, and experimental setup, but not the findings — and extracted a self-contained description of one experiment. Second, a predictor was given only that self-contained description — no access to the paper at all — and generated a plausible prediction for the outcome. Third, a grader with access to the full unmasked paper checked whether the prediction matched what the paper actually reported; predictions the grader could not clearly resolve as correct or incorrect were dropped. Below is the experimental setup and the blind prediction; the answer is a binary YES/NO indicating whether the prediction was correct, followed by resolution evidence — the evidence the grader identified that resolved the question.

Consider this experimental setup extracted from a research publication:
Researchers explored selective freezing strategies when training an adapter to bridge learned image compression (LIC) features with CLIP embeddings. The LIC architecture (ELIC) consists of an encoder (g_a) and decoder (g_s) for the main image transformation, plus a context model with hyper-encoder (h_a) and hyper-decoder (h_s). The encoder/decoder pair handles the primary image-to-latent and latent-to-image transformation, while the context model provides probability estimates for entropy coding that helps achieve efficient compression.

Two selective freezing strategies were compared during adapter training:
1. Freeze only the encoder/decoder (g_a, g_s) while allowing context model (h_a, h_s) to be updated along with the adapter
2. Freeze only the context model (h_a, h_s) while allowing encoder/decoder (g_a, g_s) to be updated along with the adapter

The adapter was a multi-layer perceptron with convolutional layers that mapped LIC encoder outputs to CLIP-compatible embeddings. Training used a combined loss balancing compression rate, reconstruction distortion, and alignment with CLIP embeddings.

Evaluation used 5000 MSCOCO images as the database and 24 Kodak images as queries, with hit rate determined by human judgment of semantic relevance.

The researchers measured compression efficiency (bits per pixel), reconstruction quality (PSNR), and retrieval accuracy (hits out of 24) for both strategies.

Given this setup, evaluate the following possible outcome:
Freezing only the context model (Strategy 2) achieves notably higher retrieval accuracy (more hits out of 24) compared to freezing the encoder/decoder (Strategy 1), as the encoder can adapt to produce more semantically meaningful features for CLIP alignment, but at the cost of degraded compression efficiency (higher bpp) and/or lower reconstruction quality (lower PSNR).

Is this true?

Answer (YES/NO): NO